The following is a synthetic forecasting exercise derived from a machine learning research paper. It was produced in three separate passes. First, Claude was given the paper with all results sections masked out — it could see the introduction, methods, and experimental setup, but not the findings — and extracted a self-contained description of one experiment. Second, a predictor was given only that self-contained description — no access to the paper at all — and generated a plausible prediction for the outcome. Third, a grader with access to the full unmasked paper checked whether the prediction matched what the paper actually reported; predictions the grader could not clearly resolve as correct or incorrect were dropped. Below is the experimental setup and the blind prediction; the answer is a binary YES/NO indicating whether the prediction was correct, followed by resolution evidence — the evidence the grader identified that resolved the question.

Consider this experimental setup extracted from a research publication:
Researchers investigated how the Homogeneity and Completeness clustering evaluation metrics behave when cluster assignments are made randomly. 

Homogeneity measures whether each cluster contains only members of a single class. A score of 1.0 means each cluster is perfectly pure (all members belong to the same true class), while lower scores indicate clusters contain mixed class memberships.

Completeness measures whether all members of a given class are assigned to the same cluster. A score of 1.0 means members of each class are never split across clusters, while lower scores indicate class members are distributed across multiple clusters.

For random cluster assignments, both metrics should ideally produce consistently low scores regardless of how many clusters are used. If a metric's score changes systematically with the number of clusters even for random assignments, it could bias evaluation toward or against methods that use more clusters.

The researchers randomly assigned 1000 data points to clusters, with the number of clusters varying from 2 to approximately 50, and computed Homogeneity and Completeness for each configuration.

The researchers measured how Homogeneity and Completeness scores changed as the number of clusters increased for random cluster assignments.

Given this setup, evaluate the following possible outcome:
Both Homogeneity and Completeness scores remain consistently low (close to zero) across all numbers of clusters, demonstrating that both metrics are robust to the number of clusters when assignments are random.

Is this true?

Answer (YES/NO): NO